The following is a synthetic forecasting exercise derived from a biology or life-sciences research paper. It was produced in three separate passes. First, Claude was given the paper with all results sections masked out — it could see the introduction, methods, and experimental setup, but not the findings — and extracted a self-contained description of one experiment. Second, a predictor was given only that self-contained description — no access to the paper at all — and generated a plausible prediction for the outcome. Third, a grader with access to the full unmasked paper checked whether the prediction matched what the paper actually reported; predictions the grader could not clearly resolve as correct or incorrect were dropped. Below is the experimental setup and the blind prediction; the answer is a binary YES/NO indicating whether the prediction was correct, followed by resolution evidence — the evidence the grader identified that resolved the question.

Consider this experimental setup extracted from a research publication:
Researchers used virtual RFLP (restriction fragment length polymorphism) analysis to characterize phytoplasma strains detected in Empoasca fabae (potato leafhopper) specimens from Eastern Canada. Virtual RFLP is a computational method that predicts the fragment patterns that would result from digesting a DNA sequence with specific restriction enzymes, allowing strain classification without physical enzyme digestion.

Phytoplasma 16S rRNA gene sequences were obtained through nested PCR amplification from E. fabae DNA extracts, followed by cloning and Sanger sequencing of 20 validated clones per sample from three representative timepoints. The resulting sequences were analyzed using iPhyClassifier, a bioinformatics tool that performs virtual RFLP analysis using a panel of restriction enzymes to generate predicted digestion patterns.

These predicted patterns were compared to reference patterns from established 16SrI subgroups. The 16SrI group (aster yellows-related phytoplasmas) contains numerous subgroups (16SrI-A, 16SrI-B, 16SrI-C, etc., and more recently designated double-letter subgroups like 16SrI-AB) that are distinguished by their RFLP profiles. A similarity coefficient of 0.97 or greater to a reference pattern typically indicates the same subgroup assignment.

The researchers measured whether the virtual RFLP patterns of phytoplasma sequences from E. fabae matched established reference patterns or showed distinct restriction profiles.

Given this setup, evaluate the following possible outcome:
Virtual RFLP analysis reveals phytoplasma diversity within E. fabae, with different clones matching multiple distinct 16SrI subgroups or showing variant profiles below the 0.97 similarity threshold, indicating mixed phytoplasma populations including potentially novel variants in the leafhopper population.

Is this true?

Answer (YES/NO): YES